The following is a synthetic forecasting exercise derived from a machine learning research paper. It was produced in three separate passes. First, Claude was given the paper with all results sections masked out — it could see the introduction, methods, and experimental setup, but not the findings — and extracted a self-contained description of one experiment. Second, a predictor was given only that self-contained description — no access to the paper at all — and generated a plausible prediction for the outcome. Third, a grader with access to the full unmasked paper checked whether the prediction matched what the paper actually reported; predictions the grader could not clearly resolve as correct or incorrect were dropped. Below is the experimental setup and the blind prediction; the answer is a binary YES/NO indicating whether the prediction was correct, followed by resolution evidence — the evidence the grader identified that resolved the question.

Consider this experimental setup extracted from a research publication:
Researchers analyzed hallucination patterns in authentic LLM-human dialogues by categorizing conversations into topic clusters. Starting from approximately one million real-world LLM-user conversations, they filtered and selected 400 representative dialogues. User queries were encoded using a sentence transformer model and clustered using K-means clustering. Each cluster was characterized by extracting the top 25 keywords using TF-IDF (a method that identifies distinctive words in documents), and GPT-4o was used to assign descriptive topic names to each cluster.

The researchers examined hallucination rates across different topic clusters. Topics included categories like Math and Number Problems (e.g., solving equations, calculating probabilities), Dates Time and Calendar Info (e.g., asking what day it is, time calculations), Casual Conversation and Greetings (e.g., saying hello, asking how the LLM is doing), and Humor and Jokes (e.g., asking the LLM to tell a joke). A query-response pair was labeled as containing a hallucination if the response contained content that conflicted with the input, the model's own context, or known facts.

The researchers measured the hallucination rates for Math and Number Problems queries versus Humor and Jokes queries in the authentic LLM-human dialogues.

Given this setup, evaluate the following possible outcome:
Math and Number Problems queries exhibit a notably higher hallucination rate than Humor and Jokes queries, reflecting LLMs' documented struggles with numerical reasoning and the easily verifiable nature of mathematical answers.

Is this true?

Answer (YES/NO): YES